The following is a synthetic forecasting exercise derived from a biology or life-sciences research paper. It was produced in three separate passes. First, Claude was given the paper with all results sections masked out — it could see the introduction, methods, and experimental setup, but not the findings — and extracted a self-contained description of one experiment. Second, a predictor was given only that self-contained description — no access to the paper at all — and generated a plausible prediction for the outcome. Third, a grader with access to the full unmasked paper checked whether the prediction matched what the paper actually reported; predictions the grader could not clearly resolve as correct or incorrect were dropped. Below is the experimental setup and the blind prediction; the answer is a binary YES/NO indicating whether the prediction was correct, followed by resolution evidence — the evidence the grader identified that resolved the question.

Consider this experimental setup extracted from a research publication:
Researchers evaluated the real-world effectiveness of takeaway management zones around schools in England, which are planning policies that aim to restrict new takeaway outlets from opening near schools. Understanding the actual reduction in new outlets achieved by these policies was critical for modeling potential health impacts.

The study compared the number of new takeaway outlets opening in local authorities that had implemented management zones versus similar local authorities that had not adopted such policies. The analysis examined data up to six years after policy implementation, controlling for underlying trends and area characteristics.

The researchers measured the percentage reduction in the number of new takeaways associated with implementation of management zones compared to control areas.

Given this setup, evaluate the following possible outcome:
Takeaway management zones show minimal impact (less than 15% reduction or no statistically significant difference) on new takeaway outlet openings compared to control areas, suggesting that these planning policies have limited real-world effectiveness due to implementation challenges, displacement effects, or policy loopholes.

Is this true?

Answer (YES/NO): NO